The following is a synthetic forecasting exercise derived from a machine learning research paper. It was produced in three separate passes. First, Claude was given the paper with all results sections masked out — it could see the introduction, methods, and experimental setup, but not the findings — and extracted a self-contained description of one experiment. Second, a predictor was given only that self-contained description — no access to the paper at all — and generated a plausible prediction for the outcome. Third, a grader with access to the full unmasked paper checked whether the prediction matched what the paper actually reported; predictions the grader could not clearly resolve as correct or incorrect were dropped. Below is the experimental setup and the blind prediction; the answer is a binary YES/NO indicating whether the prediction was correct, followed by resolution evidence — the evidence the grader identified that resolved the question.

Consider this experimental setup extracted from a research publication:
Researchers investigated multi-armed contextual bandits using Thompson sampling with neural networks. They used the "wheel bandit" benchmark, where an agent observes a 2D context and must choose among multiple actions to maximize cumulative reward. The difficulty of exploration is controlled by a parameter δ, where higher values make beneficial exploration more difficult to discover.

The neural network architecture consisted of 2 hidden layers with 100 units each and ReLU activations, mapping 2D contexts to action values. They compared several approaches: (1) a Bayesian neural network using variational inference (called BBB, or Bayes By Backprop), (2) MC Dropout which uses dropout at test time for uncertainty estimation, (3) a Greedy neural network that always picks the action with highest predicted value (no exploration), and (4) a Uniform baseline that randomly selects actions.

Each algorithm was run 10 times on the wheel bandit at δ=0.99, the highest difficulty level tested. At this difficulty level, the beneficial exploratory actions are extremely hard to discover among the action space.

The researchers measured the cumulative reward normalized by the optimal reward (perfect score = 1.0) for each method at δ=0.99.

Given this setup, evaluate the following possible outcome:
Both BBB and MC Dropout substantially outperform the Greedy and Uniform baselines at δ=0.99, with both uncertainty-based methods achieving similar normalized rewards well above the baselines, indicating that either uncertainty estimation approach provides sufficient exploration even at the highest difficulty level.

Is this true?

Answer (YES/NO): NO